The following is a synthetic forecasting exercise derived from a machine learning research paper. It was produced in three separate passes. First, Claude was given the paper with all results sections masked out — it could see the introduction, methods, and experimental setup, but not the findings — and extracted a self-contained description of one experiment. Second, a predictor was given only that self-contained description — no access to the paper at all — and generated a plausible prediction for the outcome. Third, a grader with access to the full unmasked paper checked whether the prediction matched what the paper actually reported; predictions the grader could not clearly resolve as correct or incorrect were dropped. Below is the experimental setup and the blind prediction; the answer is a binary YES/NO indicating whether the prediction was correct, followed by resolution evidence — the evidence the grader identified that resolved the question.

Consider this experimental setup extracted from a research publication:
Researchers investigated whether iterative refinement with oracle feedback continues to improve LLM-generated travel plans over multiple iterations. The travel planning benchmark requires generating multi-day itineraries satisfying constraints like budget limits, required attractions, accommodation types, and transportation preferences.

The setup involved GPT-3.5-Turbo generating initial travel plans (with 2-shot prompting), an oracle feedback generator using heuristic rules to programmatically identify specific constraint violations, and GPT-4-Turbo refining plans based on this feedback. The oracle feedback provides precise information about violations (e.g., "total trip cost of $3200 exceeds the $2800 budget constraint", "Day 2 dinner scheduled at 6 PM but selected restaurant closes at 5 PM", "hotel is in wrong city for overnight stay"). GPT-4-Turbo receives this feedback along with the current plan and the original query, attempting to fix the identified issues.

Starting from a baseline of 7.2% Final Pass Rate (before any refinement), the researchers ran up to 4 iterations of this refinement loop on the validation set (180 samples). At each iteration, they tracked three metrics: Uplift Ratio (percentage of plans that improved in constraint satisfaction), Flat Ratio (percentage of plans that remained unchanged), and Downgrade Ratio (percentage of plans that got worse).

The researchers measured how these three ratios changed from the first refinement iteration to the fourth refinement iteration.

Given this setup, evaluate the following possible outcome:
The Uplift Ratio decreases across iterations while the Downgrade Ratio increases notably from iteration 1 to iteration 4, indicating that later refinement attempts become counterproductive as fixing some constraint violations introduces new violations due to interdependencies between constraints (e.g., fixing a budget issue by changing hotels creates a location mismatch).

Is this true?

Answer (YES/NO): NO